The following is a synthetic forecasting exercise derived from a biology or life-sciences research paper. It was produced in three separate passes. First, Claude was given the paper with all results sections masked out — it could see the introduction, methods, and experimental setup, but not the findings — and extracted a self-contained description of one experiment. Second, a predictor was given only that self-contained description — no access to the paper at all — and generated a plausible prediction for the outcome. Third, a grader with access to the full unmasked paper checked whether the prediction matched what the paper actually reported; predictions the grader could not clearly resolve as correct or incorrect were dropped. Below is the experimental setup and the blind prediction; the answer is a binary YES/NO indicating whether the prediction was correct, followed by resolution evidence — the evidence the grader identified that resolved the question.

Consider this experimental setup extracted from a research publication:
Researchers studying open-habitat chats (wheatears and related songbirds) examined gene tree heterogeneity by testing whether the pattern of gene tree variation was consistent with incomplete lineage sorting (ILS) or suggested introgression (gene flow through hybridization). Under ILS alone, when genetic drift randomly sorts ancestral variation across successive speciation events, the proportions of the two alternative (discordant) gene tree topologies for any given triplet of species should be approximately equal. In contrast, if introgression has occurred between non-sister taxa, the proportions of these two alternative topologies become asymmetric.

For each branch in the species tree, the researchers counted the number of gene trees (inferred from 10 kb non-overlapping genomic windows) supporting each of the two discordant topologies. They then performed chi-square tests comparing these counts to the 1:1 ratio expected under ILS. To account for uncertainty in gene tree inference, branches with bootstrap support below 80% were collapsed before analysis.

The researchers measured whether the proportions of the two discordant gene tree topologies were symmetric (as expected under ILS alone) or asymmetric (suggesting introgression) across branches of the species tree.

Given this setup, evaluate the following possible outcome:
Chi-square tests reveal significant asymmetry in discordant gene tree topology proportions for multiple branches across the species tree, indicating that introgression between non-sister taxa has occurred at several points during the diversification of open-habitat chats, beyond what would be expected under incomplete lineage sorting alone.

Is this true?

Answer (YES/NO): YES